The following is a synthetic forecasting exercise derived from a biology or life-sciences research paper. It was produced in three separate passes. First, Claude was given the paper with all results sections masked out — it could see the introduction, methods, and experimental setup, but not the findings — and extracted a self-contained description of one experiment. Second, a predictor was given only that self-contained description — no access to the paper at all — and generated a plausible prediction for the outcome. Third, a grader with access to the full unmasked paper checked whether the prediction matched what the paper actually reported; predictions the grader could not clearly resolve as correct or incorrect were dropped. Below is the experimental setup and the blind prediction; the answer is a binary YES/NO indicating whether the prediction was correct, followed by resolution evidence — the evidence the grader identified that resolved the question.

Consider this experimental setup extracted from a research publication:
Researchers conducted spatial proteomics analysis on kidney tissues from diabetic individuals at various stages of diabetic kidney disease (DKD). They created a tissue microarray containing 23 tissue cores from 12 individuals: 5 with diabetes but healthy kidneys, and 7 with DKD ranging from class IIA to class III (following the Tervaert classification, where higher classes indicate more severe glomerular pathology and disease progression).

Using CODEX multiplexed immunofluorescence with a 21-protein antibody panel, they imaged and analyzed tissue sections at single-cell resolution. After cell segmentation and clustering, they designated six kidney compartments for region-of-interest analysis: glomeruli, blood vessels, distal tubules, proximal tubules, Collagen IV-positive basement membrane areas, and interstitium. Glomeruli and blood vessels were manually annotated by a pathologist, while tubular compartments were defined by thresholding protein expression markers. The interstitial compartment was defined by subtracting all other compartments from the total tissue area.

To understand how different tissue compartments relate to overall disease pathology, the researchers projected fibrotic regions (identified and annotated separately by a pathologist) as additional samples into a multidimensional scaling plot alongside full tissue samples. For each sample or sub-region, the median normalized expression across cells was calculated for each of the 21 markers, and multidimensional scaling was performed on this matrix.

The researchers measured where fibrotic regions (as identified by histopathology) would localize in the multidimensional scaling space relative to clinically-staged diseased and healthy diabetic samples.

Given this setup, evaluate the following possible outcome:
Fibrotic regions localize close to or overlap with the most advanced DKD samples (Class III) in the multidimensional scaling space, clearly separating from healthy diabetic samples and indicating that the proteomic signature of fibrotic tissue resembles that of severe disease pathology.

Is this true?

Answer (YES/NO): NO